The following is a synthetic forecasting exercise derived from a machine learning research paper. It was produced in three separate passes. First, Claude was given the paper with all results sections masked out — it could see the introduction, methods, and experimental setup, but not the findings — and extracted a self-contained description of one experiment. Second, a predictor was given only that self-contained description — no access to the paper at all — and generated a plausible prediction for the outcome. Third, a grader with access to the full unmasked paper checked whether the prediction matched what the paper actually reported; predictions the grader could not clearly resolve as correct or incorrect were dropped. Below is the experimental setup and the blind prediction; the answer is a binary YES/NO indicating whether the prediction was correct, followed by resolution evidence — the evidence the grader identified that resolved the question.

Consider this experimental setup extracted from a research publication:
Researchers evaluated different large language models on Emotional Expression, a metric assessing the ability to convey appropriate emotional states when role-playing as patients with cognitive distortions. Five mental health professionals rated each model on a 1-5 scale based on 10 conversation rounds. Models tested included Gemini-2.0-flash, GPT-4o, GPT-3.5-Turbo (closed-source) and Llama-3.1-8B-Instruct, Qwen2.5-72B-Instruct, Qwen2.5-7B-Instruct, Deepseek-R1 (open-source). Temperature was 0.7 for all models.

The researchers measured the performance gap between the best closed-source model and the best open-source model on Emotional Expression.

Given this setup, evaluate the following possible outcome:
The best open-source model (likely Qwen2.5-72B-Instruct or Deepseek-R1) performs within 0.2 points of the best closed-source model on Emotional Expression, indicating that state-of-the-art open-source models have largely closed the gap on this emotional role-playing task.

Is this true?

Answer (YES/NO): NO